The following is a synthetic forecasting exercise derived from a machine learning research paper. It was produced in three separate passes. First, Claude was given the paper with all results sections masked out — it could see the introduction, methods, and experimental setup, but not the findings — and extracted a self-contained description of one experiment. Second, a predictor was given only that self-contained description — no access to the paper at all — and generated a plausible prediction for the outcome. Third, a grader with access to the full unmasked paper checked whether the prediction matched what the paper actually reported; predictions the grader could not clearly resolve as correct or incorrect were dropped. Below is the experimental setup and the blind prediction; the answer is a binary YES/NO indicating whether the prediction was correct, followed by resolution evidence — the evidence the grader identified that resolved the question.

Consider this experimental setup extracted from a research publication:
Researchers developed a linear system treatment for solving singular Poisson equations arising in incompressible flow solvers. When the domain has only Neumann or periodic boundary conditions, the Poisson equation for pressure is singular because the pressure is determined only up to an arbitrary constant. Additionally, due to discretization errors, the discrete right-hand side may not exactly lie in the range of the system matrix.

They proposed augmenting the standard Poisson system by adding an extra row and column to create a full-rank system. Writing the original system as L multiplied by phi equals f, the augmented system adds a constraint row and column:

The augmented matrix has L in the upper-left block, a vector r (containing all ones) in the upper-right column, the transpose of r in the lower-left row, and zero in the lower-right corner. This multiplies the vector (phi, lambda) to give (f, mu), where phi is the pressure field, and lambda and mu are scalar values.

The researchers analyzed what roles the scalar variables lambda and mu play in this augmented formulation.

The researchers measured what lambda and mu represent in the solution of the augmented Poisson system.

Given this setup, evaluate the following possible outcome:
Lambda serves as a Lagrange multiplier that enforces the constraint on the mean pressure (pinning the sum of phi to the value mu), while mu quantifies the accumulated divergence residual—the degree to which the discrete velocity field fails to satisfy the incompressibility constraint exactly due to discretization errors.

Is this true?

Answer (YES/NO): NO